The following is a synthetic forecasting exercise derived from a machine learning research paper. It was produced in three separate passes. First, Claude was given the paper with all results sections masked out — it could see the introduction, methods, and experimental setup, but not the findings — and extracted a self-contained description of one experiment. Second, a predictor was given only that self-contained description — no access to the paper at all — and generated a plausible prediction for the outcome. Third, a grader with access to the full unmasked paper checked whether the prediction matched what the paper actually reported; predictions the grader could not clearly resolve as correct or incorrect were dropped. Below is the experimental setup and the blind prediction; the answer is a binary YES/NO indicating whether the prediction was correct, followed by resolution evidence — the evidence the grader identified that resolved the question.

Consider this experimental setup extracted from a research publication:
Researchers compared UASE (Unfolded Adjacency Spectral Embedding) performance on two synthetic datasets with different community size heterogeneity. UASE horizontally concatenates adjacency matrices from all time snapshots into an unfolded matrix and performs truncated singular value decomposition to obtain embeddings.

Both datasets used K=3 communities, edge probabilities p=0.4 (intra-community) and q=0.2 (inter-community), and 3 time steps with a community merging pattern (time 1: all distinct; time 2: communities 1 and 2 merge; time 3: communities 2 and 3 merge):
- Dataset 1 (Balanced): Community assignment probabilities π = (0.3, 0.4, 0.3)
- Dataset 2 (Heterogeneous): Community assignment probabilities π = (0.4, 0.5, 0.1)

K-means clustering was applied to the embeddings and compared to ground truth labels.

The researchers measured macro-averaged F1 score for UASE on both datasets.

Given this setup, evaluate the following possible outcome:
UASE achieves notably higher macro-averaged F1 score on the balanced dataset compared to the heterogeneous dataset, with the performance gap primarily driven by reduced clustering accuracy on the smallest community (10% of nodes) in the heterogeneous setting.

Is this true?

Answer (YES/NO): YES